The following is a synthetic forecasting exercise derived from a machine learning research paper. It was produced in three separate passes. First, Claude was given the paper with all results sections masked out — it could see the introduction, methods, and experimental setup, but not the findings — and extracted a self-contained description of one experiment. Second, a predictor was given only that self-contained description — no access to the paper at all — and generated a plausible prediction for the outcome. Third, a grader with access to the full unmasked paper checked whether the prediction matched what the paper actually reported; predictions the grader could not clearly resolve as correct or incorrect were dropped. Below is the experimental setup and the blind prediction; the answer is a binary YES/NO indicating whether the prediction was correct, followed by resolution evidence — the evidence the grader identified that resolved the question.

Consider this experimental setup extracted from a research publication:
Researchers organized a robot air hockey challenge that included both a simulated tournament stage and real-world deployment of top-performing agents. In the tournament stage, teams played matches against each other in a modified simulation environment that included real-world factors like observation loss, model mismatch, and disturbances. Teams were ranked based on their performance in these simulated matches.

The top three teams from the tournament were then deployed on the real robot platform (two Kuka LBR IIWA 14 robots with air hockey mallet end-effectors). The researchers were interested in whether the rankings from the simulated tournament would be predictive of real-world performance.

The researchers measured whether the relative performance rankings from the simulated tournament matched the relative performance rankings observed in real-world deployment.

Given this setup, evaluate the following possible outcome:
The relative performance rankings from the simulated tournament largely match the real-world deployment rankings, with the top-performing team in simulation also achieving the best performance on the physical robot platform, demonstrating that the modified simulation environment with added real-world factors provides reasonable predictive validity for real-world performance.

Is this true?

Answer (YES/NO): YES